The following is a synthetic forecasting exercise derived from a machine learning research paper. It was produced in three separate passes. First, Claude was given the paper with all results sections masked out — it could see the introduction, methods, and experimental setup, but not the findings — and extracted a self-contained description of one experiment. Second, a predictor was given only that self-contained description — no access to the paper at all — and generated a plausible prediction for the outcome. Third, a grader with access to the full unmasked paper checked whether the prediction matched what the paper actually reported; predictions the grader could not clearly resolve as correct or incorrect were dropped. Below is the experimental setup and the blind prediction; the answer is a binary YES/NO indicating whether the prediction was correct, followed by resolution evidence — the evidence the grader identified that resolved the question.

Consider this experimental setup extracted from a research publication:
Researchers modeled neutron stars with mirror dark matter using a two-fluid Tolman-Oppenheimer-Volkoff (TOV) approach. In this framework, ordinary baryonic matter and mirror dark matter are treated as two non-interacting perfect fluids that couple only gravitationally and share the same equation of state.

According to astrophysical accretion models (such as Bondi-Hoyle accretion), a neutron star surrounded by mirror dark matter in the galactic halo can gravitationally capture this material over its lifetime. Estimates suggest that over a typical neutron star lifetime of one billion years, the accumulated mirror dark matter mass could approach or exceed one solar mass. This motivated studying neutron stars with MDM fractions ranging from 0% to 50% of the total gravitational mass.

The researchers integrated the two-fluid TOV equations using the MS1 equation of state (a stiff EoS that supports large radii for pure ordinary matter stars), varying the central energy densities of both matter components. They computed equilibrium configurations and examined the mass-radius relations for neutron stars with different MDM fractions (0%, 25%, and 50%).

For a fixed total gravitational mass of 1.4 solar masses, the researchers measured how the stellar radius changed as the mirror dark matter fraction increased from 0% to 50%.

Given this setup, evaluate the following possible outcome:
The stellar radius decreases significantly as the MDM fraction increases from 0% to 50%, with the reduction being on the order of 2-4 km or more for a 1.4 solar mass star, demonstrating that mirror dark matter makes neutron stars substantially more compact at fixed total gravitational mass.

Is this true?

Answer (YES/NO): YES